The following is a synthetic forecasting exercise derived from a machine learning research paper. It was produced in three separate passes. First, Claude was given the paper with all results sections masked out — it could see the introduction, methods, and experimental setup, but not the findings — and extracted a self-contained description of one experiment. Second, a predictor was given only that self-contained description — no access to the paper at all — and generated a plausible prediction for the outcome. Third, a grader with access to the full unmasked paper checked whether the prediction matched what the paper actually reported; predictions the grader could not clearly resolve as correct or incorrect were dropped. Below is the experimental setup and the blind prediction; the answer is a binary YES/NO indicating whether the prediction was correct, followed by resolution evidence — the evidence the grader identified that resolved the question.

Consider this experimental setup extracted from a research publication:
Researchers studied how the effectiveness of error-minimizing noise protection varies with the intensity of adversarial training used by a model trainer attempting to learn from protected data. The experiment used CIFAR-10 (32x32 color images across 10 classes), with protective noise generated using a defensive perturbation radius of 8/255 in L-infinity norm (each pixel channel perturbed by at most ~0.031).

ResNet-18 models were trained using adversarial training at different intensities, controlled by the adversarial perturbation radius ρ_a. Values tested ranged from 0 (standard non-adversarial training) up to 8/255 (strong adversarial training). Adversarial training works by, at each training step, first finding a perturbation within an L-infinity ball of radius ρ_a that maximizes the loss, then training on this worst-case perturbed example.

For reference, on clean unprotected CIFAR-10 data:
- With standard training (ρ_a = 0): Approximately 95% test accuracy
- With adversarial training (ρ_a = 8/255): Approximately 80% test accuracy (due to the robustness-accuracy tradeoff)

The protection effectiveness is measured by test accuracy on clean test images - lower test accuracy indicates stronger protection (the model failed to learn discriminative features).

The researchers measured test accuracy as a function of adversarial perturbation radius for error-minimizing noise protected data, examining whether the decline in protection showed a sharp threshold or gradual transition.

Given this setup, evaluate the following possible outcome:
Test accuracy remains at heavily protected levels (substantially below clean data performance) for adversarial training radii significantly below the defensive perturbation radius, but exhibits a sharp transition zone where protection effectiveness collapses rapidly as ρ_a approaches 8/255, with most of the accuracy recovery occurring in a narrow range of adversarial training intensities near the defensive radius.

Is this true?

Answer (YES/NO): NO